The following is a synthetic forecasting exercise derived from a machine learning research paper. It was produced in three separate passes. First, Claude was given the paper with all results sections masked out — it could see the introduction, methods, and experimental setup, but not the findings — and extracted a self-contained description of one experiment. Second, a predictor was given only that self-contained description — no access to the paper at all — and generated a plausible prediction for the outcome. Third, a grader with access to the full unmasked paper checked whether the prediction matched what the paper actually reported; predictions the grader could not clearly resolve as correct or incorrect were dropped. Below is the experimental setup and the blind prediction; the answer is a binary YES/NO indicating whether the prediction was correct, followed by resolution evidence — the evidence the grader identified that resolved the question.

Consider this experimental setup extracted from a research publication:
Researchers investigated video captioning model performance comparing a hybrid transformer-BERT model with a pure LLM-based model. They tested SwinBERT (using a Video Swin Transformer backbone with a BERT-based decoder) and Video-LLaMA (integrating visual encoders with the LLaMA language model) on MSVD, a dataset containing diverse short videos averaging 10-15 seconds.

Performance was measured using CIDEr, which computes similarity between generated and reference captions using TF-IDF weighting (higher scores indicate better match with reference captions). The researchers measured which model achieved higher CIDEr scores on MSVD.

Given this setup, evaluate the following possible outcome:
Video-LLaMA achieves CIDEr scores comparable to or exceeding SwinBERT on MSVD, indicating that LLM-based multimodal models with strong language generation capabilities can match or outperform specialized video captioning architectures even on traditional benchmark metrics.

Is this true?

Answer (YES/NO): YES